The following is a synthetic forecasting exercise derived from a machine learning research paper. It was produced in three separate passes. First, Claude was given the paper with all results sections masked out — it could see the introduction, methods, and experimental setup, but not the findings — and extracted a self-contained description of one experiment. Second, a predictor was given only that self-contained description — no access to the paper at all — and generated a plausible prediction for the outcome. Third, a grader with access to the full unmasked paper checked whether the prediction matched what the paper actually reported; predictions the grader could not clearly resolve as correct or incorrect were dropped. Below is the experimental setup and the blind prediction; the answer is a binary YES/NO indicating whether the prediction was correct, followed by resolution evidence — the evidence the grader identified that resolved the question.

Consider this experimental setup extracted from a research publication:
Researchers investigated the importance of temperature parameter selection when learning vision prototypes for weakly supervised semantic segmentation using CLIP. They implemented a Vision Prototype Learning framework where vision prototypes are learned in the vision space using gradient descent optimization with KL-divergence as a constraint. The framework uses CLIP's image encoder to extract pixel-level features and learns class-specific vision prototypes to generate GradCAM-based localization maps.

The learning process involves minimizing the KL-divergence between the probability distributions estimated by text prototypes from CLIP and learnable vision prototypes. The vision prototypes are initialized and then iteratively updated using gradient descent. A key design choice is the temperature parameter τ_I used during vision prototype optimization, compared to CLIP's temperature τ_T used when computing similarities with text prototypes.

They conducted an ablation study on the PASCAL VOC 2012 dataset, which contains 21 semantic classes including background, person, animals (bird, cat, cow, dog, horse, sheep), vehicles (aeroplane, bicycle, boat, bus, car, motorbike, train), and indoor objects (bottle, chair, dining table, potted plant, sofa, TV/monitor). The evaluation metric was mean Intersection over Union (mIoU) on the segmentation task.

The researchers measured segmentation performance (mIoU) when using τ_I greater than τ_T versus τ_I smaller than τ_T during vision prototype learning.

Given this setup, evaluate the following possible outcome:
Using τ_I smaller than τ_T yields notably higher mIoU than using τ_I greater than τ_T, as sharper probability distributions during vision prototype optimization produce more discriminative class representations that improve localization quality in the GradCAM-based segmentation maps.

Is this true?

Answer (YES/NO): NO